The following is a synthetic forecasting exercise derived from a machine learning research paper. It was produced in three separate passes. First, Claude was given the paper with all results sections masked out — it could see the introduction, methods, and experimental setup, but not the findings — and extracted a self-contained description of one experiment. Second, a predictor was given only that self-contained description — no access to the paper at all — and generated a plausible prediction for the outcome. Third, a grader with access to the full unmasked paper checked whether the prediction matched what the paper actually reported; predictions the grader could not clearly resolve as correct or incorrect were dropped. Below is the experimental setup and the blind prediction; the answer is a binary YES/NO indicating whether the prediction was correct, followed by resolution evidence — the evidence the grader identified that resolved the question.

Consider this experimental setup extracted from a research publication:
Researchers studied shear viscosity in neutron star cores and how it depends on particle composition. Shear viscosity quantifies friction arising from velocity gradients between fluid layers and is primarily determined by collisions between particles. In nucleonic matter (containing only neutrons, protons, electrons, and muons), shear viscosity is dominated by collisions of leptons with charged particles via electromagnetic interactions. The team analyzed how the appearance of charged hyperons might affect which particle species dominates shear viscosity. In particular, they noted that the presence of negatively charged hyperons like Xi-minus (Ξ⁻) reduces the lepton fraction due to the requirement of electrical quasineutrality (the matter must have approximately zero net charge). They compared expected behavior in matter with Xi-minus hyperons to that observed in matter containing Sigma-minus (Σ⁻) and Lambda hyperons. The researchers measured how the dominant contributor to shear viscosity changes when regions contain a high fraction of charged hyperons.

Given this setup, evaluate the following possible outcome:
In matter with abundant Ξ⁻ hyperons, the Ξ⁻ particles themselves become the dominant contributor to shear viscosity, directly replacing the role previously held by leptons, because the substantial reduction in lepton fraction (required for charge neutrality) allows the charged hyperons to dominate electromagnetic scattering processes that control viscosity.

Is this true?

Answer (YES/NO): NO